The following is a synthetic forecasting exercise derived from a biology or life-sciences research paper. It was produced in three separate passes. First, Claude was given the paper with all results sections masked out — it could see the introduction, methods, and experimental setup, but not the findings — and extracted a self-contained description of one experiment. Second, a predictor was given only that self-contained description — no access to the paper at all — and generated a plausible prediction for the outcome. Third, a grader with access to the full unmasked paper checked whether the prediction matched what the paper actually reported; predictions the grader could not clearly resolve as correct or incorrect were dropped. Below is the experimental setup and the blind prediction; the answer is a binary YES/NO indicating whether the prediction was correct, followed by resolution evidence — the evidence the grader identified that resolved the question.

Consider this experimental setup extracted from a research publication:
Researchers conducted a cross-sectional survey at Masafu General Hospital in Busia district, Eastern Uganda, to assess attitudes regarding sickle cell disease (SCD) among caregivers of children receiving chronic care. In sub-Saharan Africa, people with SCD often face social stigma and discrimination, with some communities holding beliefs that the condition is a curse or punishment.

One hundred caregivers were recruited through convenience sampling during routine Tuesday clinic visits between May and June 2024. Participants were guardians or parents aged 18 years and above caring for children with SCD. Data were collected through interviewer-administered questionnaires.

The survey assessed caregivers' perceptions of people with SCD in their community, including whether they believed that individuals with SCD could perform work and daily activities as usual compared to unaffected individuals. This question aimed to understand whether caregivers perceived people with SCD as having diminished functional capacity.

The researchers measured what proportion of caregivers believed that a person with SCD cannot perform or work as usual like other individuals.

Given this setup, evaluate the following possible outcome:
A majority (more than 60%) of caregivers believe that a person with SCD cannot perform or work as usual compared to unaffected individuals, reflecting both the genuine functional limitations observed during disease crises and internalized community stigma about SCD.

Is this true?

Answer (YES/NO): NO